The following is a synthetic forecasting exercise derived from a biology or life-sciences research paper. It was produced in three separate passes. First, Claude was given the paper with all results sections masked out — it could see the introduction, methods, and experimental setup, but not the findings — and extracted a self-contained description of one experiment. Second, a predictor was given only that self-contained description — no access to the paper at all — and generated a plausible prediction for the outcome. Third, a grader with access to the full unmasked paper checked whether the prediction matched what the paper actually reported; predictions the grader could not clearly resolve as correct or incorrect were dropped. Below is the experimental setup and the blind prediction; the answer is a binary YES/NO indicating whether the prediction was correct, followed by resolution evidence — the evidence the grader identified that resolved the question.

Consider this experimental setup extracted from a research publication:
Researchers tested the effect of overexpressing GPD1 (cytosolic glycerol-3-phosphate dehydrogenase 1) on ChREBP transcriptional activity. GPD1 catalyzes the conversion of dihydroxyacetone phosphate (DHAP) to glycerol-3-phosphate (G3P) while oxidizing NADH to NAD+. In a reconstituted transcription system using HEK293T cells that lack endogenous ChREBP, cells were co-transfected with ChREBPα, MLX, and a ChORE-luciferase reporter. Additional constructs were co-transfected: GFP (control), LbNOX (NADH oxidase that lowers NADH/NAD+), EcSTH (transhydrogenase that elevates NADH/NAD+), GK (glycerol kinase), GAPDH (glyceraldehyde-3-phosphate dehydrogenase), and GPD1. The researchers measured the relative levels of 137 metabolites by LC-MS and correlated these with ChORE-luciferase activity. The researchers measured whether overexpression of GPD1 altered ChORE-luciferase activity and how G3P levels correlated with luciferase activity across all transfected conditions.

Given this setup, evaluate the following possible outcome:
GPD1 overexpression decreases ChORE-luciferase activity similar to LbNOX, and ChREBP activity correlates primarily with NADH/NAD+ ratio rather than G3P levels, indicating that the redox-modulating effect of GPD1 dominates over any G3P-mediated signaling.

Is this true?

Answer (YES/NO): NO